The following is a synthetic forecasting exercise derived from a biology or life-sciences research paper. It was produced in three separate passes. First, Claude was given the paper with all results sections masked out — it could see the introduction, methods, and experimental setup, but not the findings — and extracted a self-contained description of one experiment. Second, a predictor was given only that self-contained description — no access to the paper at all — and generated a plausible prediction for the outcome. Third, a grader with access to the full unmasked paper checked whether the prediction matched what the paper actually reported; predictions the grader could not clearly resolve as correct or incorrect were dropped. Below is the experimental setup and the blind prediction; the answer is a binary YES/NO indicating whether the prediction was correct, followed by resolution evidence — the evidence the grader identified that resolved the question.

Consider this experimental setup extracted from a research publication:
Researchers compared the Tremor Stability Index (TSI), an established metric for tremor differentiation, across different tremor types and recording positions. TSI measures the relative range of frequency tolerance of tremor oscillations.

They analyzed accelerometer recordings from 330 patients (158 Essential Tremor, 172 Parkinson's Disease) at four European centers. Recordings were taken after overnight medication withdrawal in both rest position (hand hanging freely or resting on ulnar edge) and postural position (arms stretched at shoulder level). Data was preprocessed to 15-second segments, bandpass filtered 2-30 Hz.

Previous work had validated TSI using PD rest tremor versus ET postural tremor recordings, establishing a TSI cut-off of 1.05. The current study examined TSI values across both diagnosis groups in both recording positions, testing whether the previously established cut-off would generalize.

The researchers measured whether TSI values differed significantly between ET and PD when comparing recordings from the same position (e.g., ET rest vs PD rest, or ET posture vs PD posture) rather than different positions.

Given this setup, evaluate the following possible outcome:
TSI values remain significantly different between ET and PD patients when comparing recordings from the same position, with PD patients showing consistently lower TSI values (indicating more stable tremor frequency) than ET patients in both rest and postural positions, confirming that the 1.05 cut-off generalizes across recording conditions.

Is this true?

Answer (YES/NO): NO